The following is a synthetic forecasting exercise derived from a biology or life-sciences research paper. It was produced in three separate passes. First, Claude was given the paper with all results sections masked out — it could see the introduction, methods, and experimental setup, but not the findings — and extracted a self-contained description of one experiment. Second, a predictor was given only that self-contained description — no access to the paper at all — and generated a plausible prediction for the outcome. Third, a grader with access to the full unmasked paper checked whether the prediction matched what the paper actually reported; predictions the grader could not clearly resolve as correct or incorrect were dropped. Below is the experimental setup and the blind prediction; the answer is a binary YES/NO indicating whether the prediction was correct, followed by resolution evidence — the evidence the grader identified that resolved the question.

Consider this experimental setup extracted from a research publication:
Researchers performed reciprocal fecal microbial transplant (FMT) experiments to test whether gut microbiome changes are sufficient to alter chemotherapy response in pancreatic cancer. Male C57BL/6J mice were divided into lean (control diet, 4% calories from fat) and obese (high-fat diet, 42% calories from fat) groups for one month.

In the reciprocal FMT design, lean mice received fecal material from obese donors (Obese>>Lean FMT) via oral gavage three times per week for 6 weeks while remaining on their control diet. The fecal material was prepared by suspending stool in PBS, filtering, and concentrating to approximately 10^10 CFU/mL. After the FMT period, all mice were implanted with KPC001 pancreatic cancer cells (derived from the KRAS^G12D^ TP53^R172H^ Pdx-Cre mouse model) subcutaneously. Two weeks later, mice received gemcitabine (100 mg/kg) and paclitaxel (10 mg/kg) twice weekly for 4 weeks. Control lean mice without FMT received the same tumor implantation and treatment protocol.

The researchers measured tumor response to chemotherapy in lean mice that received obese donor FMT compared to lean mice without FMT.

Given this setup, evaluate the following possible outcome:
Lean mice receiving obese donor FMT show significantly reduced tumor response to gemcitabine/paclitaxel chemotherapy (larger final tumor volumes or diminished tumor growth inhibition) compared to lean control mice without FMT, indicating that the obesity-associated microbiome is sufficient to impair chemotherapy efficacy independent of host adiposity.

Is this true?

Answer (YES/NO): YES